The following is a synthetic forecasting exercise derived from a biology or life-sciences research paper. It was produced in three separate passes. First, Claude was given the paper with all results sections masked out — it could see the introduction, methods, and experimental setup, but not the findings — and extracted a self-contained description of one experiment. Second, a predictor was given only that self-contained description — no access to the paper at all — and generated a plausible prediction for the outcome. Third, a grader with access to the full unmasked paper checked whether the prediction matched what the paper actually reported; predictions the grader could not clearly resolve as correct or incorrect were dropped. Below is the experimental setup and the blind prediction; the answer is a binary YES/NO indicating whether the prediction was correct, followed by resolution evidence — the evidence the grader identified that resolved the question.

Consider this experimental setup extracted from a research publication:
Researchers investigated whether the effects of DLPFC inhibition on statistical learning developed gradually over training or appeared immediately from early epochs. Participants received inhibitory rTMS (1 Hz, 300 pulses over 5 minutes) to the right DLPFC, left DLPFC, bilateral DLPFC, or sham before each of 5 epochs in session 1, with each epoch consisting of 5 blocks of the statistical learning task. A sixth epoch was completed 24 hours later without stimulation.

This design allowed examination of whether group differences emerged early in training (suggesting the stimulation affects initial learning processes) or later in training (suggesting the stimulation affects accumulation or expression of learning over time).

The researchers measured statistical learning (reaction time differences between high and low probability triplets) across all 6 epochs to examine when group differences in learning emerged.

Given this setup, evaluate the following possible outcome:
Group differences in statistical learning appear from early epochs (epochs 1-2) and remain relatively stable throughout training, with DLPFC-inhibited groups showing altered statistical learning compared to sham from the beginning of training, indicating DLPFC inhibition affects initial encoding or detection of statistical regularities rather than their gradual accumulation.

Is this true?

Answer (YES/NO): NO